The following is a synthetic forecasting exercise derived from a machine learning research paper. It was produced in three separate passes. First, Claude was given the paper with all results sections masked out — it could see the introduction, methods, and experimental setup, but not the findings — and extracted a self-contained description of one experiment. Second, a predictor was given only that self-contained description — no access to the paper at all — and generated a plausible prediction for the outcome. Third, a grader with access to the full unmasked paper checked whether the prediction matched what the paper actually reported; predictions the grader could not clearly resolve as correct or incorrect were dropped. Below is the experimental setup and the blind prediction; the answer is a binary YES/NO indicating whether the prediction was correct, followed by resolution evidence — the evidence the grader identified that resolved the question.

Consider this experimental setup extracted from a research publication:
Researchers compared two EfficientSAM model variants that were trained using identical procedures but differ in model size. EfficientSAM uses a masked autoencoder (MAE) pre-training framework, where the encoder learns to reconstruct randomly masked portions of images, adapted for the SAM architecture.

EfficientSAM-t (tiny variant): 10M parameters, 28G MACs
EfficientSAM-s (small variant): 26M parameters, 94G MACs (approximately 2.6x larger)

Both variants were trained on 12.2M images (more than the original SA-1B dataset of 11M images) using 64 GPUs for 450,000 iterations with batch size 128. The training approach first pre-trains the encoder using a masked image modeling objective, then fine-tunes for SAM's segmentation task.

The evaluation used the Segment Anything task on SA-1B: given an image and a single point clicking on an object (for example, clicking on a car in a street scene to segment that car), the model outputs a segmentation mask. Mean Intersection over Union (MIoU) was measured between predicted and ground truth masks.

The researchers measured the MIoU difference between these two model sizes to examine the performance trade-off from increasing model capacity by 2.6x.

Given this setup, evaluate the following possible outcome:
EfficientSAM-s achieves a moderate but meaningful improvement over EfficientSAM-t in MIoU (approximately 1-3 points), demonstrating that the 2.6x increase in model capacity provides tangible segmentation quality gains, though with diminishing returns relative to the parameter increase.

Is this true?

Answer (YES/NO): YES